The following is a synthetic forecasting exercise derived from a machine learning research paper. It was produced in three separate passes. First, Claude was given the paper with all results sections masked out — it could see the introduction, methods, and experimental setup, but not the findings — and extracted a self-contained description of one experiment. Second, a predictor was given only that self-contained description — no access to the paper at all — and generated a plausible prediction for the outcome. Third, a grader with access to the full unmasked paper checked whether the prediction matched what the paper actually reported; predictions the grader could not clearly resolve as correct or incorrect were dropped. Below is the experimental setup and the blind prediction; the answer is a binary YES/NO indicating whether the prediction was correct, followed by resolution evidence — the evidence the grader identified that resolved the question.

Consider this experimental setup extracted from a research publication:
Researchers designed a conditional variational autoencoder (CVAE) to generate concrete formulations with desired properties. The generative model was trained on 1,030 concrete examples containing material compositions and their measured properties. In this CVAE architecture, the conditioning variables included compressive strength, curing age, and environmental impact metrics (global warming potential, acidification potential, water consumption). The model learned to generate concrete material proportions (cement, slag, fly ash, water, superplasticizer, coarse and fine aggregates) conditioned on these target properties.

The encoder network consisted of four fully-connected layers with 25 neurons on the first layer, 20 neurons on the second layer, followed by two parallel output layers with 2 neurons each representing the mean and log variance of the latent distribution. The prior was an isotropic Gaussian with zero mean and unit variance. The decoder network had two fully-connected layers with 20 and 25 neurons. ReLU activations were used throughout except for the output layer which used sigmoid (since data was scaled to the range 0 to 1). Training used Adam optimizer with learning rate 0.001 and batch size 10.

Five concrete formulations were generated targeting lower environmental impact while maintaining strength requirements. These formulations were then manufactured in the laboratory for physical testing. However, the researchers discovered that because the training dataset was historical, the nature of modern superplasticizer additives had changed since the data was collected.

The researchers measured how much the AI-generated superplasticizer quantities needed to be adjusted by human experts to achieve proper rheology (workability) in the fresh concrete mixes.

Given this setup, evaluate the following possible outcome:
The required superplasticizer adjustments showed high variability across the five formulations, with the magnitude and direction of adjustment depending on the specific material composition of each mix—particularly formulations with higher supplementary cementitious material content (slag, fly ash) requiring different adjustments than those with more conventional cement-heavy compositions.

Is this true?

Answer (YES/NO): NO